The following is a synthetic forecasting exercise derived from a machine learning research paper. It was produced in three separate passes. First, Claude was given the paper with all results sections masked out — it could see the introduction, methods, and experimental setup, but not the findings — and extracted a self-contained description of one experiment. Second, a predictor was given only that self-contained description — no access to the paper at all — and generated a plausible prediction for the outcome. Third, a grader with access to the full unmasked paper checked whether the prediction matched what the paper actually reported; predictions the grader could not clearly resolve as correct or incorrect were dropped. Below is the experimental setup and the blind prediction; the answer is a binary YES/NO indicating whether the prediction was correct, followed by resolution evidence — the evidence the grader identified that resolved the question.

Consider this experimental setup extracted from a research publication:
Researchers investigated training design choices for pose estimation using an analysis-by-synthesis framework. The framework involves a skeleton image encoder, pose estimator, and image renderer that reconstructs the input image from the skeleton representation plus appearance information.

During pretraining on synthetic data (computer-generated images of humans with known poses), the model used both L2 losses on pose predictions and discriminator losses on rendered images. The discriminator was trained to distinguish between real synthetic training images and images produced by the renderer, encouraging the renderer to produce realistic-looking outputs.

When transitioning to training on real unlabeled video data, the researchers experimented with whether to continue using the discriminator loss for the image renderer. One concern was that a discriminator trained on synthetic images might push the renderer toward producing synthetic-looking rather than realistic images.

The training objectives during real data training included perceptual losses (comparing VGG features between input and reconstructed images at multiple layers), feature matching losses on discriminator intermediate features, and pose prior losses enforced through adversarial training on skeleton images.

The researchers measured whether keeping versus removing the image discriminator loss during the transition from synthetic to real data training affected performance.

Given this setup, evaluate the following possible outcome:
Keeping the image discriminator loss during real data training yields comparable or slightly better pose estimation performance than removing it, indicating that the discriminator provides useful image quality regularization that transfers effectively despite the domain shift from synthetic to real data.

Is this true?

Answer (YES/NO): NO